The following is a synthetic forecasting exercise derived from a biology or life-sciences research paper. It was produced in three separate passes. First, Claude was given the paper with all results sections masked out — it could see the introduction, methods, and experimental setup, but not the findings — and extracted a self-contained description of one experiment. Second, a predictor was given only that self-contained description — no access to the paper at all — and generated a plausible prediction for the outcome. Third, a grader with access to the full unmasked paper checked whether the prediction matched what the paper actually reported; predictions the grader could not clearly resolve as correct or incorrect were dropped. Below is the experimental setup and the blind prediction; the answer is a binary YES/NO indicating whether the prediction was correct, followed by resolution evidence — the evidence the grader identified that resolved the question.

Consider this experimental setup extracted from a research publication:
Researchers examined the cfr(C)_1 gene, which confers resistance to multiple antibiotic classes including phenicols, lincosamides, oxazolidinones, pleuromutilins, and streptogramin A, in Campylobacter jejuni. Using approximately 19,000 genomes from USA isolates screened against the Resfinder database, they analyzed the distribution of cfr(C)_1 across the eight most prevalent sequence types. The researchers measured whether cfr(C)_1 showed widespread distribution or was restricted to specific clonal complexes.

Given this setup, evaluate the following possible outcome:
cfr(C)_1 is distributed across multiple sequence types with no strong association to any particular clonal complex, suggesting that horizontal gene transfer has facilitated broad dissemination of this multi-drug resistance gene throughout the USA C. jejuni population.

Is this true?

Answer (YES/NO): NO